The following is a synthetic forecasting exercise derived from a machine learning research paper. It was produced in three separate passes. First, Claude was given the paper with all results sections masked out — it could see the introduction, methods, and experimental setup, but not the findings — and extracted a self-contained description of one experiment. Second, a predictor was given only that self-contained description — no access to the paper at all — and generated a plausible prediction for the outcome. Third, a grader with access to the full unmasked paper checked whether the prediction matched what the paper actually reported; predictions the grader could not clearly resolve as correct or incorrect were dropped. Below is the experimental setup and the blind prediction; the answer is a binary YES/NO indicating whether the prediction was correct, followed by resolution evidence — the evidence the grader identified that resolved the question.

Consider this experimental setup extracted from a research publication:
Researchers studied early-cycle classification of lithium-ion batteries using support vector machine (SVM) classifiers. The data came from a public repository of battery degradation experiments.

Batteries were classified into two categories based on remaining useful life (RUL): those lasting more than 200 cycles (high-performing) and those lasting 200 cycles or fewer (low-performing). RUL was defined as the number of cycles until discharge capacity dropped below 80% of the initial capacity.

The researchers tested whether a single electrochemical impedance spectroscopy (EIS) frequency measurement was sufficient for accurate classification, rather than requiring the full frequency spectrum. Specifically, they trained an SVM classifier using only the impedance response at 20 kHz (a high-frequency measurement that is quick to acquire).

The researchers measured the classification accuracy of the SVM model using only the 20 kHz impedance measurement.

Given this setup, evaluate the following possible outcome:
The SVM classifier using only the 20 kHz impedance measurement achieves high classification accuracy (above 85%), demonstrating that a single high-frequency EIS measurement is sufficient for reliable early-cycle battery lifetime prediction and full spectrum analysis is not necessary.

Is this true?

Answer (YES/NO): YES